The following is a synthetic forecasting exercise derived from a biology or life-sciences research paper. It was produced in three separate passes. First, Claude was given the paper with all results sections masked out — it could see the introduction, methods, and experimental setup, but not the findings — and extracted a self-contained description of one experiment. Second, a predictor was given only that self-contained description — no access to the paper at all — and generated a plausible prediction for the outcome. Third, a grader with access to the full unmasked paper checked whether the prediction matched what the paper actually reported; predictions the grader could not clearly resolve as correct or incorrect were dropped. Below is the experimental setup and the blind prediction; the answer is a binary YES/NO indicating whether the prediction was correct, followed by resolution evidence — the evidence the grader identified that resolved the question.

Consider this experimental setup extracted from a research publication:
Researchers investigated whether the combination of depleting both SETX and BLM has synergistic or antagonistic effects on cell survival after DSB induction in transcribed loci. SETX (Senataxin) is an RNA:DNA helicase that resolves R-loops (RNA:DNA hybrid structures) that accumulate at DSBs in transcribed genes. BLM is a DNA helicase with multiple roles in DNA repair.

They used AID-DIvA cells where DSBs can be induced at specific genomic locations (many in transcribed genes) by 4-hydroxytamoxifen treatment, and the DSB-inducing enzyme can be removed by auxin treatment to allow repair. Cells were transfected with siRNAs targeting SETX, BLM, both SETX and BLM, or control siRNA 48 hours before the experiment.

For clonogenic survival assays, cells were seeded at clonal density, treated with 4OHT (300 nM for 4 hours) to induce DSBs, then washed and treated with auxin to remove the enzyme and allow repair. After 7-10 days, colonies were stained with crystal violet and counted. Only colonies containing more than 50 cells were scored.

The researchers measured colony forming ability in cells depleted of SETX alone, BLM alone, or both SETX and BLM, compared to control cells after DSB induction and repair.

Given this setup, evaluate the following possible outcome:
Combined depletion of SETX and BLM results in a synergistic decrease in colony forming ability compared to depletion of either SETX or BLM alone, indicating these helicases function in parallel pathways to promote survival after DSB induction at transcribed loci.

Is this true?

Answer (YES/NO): NO